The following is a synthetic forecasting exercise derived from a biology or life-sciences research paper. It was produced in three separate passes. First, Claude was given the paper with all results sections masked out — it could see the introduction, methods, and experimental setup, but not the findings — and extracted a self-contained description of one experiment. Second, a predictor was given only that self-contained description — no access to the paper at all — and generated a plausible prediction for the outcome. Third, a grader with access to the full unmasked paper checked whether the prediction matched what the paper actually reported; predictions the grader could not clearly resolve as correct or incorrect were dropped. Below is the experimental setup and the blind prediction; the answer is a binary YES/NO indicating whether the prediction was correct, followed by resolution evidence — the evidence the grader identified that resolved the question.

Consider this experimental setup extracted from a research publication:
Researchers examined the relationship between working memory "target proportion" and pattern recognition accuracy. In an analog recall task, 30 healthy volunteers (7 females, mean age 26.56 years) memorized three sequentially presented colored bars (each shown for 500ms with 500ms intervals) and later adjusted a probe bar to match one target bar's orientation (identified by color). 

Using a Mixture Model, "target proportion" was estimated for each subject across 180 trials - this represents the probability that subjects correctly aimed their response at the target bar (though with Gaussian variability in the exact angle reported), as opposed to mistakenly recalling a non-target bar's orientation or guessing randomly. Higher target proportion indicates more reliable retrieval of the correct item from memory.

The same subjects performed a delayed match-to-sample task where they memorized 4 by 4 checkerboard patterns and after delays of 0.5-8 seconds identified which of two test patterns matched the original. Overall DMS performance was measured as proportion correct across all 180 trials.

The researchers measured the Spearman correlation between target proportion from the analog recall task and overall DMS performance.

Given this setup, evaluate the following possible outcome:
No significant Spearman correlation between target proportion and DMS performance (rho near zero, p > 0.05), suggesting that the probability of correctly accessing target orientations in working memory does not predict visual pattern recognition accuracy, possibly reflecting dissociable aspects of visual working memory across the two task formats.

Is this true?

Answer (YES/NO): NO